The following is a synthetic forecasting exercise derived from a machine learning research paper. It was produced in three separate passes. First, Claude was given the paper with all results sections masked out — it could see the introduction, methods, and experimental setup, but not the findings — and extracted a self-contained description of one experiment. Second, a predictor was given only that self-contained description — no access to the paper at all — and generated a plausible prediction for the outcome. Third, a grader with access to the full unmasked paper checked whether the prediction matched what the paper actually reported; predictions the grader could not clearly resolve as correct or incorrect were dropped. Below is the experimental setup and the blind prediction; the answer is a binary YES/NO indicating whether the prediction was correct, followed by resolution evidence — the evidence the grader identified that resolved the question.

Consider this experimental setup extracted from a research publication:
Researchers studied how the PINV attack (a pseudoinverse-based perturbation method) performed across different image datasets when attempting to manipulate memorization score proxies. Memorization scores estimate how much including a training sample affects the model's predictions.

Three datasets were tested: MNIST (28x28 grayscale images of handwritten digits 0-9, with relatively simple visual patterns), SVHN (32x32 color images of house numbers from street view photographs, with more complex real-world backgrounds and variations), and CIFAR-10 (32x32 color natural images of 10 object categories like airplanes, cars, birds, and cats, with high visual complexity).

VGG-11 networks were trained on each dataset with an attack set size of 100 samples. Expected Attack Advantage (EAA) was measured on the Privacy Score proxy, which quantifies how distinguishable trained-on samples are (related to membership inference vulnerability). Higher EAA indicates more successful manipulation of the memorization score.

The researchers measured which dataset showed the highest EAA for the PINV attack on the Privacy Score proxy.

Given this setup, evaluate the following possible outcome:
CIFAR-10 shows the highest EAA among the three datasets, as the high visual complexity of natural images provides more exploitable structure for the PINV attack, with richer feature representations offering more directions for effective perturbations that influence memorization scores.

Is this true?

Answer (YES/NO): YES